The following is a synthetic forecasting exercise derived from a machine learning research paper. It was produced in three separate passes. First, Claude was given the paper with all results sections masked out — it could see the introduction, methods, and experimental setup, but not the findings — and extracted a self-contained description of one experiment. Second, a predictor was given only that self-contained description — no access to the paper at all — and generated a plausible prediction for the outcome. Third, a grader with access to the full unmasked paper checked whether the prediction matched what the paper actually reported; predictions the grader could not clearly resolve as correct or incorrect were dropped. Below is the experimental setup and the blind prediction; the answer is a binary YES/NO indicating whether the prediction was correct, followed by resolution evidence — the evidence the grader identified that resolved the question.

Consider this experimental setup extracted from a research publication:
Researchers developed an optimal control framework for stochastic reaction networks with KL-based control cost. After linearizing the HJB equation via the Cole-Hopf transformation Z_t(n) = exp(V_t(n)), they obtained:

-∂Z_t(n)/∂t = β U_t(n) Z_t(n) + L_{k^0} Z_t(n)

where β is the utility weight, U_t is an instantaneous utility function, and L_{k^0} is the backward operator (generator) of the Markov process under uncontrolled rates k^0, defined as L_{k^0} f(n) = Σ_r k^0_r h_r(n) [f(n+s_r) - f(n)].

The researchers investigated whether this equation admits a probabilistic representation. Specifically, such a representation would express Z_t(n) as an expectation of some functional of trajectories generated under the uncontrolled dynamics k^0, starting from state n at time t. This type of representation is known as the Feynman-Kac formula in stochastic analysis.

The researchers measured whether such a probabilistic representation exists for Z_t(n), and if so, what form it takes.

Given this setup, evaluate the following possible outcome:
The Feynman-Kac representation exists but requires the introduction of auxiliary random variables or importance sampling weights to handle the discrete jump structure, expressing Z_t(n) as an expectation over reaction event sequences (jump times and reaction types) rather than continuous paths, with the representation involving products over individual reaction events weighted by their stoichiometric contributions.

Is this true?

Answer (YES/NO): NO